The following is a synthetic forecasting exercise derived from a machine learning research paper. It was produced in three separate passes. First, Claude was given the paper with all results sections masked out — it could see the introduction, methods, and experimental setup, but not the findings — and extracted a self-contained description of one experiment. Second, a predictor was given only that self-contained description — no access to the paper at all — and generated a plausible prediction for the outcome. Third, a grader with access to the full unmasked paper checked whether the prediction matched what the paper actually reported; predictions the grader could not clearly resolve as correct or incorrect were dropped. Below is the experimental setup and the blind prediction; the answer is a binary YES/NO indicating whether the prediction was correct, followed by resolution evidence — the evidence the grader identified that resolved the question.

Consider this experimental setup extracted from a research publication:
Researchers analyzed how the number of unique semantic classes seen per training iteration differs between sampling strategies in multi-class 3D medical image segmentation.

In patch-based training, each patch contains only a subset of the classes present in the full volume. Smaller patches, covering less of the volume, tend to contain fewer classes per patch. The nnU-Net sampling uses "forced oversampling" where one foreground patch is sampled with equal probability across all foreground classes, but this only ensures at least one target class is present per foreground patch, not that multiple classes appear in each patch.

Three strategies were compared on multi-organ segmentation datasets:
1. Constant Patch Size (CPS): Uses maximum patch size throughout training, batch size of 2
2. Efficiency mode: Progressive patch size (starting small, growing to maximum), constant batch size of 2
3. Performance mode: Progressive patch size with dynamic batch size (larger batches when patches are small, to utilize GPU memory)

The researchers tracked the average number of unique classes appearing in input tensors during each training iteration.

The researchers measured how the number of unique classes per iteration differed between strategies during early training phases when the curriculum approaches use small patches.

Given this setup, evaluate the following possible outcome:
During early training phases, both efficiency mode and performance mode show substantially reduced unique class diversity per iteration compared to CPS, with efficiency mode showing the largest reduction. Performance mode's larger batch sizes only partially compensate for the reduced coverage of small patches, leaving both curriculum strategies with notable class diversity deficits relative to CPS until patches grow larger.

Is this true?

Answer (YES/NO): NO